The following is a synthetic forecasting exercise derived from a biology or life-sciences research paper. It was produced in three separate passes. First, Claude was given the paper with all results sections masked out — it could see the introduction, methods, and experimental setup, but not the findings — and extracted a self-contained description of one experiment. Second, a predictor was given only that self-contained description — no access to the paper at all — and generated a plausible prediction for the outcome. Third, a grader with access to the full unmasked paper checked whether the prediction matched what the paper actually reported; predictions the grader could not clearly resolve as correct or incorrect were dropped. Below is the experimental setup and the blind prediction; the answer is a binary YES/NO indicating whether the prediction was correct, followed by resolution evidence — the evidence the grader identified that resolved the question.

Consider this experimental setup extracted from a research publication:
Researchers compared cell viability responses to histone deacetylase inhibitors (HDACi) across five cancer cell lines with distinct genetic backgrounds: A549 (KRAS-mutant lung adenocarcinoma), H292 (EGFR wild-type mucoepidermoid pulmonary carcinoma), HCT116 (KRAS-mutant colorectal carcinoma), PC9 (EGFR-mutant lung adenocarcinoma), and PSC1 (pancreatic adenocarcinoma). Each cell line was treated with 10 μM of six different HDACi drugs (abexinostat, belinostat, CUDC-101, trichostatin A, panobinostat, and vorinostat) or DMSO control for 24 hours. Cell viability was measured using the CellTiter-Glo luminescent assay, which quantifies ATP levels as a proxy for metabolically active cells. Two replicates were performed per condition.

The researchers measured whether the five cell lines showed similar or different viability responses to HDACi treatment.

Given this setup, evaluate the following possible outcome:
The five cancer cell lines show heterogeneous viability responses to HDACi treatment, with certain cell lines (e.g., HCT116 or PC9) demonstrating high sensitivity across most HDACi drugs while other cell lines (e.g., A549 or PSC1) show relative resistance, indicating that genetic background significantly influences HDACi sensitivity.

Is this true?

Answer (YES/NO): NO